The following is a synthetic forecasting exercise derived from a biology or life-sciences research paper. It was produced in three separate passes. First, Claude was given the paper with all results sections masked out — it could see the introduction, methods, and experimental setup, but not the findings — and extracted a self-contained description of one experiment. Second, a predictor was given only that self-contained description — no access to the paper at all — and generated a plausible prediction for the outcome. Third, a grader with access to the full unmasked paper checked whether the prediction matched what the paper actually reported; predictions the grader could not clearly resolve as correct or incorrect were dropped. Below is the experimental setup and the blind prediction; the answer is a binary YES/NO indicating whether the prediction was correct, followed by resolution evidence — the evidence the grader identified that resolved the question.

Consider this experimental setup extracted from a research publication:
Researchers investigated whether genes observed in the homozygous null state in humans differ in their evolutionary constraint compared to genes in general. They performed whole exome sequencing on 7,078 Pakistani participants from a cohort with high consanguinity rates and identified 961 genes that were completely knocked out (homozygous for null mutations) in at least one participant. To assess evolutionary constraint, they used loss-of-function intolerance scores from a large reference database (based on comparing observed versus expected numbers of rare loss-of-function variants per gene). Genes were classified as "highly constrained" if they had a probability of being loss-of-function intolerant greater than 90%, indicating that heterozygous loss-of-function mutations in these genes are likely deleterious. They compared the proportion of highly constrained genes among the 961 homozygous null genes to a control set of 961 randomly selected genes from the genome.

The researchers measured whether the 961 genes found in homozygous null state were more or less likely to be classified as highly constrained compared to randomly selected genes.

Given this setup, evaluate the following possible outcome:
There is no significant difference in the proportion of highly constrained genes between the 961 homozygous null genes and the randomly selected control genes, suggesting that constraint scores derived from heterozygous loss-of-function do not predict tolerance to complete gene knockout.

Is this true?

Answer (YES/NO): NO